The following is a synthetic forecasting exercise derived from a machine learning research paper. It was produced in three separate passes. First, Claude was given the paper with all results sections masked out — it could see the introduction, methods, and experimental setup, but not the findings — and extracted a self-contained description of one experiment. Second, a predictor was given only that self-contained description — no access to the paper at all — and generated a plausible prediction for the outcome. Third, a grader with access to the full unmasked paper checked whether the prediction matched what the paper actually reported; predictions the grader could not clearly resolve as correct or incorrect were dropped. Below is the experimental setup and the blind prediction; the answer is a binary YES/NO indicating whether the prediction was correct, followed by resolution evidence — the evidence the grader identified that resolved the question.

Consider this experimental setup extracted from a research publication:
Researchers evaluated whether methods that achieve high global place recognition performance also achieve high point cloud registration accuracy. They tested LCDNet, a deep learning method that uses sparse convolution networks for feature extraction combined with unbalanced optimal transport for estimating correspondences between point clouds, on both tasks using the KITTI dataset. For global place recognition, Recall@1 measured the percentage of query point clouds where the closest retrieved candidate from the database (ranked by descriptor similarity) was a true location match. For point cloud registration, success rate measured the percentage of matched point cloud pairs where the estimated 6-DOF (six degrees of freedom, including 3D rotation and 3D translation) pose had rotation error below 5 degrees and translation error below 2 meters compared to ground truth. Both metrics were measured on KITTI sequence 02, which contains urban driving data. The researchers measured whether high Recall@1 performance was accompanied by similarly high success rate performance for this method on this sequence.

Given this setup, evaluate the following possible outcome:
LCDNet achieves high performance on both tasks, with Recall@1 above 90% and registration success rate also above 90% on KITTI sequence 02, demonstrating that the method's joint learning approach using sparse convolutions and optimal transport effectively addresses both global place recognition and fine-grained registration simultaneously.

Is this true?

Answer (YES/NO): NO